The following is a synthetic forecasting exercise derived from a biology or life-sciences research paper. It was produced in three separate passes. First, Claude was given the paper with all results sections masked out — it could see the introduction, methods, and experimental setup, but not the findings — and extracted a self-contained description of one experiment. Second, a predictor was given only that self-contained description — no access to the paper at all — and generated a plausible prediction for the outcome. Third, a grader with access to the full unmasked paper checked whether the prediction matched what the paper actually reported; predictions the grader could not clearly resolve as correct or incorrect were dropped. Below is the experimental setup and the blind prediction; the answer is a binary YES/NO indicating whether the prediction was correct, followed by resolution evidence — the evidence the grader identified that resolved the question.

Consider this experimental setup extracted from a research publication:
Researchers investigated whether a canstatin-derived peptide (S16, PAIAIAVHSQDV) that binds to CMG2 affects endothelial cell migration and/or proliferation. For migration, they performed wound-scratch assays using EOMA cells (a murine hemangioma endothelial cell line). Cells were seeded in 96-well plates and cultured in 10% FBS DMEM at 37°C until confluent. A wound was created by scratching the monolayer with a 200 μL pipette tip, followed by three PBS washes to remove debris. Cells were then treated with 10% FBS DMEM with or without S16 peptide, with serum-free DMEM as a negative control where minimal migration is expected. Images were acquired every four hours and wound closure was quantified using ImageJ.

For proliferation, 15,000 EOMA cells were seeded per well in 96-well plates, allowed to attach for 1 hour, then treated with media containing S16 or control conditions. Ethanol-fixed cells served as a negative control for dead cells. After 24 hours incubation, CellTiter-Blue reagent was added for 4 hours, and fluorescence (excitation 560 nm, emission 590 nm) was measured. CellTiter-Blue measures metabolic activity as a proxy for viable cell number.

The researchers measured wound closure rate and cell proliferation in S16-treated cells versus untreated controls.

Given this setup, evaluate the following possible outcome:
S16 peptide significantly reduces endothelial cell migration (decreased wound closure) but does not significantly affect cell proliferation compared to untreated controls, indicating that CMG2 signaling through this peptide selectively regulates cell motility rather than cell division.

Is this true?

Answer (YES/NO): YES